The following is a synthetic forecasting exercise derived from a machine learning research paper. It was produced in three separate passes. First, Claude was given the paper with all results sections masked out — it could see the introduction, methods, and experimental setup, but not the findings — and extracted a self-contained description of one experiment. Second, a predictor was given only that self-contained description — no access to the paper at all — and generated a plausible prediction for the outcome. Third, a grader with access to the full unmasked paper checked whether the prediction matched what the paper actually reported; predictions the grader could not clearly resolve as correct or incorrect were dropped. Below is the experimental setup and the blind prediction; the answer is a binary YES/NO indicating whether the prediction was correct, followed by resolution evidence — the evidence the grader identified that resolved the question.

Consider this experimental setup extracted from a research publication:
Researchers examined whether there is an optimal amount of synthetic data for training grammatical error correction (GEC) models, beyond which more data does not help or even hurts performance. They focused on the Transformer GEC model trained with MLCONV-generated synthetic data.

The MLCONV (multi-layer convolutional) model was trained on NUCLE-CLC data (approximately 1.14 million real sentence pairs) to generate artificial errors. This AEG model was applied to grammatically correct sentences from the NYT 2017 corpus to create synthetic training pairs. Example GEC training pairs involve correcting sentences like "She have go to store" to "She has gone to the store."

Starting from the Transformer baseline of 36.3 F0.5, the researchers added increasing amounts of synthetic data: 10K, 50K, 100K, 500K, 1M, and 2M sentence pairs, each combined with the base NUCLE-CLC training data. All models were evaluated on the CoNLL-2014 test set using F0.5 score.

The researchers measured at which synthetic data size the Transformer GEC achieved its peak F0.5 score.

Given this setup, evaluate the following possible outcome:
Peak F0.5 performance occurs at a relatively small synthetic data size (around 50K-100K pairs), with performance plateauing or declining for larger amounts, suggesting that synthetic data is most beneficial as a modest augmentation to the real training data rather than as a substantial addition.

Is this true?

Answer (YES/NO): NO